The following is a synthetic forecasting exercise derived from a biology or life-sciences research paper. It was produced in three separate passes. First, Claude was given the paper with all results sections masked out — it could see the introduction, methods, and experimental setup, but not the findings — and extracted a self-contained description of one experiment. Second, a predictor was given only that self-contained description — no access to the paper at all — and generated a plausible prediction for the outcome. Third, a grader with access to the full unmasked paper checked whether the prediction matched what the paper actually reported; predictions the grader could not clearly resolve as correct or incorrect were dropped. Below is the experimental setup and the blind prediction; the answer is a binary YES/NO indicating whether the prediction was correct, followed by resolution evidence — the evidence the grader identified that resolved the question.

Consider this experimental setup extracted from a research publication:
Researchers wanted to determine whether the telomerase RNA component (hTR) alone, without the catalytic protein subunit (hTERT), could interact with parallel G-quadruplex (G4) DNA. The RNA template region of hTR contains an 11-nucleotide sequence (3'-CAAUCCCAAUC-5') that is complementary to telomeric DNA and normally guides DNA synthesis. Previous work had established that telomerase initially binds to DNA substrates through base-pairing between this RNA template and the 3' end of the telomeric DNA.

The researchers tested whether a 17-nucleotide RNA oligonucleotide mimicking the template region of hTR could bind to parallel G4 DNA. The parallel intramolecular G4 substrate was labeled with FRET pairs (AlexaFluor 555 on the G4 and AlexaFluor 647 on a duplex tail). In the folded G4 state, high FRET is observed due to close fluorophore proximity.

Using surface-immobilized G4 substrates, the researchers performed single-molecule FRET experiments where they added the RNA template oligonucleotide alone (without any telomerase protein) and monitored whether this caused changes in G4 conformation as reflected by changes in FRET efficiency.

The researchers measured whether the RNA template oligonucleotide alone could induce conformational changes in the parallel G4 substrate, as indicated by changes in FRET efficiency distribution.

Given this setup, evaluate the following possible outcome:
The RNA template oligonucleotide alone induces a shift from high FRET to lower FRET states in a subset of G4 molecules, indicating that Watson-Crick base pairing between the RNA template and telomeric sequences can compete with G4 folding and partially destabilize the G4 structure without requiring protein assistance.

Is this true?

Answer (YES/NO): YES